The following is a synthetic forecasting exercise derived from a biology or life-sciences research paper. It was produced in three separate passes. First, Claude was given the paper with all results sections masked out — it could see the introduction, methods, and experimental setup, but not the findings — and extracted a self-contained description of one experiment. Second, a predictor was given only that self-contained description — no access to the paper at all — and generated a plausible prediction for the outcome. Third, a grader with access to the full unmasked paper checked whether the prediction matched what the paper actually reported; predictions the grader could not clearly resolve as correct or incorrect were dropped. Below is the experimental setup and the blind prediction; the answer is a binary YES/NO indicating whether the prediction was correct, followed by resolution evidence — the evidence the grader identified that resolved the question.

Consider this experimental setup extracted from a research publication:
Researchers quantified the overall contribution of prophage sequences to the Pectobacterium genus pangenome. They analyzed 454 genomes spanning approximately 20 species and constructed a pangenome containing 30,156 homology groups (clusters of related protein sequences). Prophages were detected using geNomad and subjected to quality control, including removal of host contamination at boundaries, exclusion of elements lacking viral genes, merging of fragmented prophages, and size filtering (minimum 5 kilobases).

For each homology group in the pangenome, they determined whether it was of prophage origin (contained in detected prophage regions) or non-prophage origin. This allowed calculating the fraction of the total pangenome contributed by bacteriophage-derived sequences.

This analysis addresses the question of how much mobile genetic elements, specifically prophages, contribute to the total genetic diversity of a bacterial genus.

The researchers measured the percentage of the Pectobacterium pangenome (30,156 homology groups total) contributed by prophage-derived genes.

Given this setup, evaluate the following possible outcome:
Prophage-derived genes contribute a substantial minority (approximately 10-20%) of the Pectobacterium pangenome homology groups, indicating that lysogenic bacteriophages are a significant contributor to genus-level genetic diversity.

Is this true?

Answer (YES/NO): YES